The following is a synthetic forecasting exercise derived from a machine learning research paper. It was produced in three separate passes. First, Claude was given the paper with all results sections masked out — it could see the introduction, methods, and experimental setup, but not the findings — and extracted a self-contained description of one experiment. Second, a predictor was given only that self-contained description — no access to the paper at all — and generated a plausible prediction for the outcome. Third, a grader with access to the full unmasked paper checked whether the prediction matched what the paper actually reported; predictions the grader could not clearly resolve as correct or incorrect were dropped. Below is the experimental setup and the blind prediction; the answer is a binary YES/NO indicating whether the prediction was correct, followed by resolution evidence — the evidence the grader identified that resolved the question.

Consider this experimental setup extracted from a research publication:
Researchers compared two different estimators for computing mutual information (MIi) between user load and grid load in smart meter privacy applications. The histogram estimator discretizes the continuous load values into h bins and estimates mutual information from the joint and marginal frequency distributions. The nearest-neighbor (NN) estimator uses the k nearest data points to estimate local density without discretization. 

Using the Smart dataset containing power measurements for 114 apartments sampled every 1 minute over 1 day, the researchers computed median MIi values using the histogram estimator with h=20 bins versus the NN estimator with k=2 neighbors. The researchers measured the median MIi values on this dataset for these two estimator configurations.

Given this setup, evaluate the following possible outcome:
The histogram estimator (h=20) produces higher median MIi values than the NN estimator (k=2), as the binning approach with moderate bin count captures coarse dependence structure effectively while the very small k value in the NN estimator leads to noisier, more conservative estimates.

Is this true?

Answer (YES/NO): NO